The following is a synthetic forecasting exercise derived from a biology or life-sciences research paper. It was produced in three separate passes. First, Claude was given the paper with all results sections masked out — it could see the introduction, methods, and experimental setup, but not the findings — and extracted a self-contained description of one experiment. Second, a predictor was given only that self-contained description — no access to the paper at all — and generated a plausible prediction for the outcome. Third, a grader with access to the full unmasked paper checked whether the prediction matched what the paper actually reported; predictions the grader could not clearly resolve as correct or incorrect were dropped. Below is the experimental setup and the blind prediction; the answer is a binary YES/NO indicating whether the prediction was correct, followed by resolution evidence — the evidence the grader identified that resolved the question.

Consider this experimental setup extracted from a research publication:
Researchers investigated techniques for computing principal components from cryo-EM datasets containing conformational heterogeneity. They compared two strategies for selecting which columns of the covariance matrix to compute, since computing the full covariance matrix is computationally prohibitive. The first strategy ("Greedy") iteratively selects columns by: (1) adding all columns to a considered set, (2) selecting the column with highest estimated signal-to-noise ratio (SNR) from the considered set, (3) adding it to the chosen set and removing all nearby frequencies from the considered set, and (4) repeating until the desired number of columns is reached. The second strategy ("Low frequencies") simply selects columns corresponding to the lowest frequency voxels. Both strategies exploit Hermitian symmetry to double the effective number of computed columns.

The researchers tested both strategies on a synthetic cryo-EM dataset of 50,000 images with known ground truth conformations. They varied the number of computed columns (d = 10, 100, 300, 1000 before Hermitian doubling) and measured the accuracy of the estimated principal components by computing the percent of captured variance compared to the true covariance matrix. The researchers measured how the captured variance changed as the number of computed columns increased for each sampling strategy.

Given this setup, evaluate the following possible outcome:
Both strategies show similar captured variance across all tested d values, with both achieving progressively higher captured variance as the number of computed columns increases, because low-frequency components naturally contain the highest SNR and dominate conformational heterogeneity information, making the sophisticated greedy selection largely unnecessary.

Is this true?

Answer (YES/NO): NO